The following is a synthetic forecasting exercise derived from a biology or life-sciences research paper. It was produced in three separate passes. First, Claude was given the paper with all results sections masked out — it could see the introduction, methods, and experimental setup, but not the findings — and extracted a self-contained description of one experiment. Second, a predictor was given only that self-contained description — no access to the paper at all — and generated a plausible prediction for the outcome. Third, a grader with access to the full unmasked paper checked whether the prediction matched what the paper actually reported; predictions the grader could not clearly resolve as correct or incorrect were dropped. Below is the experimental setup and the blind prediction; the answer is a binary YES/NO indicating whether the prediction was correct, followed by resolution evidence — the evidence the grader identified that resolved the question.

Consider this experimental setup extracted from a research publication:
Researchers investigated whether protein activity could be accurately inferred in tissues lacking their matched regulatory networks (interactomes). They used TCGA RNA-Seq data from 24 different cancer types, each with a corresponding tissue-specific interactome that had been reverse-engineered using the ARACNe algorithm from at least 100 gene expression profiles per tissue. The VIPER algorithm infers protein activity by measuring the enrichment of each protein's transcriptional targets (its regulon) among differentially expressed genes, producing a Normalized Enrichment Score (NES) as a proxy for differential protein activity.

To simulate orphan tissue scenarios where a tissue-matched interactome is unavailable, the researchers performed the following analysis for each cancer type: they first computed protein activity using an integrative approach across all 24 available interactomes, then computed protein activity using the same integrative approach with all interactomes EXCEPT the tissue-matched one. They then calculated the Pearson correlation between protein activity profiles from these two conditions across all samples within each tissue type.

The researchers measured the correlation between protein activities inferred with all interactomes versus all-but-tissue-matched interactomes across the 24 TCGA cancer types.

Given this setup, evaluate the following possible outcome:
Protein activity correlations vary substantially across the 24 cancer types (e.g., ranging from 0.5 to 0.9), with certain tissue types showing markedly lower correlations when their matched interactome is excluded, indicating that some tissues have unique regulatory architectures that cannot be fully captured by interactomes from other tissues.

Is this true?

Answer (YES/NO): NO